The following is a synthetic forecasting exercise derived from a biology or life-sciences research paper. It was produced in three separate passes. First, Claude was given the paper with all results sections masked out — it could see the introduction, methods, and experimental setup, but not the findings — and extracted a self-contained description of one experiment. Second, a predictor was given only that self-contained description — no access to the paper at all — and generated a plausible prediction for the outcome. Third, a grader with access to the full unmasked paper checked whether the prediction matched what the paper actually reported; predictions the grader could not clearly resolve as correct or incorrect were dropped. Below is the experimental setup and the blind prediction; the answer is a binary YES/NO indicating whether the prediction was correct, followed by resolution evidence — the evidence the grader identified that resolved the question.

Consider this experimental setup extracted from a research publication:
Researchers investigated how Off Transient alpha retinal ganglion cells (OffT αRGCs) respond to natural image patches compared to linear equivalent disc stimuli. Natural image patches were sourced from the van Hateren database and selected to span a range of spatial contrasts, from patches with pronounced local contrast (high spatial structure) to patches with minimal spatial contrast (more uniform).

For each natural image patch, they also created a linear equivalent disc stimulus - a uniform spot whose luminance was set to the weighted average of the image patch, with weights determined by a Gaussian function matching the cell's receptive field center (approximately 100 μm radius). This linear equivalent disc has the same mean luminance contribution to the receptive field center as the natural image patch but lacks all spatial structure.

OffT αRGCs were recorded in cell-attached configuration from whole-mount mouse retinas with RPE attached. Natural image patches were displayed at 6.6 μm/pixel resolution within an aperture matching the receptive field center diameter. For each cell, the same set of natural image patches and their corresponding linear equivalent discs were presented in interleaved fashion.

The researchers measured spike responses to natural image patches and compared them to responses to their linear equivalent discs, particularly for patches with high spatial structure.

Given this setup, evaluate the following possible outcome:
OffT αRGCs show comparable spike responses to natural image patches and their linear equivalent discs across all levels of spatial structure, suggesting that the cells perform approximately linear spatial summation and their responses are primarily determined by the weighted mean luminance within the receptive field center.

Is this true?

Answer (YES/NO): NO